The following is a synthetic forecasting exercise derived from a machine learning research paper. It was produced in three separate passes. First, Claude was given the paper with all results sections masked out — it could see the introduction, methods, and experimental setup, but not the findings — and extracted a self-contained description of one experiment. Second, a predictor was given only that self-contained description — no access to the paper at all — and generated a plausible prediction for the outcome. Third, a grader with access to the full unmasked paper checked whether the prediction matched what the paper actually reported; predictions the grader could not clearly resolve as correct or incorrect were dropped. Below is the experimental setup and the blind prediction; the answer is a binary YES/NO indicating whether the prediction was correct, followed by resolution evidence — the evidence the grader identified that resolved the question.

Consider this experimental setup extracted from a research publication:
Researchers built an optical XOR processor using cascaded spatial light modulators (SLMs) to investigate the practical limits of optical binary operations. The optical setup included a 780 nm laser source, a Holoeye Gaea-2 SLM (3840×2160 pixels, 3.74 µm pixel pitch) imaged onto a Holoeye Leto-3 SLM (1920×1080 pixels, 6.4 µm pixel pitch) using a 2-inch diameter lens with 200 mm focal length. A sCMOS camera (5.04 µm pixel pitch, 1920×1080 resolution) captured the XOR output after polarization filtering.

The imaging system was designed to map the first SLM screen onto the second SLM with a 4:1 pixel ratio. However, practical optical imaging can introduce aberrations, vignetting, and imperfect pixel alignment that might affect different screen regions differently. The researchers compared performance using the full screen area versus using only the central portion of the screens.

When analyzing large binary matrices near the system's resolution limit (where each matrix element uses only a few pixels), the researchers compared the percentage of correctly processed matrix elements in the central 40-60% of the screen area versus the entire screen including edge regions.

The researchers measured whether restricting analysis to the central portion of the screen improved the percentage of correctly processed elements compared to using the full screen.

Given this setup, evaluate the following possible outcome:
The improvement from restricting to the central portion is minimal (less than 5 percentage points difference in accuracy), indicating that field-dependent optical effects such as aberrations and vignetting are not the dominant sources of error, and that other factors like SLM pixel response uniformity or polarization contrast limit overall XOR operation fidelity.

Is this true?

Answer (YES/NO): NO